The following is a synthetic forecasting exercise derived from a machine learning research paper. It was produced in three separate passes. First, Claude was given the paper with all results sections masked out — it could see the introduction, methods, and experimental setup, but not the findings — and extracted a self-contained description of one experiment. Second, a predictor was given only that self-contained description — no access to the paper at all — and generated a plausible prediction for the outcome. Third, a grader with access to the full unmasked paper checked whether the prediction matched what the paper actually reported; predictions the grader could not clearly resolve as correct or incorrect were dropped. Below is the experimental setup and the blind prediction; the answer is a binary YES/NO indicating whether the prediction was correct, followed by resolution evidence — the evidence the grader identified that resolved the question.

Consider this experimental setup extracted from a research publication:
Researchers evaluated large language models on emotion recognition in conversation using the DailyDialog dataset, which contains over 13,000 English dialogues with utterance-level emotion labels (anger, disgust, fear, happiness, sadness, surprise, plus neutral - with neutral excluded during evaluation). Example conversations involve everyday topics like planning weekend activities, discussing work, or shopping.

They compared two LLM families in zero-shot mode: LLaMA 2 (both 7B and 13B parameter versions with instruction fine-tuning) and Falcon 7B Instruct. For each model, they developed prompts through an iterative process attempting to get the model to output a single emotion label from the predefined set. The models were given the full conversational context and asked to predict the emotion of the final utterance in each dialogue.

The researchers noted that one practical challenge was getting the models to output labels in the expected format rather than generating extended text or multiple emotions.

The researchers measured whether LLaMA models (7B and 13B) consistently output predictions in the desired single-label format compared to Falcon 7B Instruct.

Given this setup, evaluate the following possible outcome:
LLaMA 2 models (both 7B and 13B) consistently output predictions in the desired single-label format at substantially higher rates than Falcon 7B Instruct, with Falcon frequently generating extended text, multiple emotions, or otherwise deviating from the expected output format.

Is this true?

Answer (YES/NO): YES